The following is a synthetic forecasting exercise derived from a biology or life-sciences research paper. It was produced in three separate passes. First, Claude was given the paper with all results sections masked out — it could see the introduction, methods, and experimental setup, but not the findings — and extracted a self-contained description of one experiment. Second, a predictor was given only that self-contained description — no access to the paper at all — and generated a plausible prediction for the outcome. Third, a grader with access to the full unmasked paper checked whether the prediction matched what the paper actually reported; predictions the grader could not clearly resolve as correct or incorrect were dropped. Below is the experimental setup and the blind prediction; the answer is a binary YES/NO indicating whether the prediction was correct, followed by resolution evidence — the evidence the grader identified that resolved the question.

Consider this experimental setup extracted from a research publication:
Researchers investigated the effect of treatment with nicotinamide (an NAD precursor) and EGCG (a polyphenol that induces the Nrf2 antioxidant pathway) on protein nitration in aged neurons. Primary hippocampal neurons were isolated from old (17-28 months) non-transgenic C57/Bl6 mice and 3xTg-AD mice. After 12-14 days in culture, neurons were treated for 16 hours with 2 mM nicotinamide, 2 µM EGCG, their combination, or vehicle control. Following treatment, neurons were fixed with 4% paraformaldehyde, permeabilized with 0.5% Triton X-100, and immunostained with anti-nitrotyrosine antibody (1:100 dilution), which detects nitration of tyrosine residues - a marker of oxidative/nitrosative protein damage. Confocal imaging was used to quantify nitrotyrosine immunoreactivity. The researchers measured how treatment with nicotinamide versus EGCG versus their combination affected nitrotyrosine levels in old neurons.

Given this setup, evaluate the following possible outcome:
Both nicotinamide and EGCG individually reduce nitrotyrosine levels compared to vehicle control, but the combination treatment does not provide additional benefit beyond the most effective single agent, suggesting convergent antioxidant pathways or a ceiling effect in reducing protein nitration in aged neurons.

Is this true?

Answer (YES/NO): NO